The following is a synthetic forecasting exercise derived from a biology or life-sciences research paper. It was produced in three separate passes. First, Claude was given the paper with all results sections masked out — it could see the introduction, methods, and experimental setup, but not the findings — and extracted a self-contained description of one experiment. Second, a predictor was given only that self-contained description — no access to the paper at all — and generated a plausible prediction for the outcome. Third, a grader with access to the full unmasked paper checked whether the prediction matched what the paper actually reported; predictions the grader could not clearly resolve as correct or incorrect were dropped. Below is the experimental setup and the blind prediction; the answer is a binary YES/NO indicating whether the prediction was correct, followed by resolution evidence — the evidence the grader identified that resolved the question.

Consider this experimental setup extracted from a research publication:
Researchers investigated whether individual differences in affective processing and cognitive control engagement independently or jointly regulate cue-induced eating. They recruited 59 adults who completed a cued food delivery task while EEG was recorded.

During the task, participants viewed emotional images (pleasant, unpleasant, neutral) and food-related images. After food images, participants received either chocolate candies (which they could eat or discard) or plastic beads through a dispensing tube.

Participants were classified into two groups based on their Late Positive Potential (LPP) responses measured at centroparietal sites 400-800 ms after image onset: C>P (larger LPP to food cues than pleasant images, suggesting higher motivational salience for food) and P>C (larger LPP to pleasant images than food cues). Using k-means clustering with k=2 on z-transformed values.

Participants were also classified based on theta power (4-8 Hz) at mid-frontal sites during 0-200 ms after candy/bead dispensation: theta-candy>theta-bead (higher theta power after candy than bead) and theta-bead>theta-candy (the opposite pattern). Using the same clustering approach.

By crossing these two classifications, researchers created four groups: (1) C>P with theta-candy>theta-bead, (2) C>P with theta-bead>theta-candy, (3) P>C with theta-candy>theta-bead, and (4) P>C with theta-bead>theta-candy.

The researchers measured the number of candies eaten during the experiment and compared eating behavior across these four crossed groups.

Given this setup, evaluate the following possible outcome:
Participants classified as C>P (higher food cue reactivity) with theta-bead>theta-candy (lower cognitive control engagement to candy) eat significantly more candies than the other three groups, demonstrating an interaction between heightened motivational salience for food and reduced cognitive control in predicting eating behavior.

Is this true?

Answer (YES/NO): NO